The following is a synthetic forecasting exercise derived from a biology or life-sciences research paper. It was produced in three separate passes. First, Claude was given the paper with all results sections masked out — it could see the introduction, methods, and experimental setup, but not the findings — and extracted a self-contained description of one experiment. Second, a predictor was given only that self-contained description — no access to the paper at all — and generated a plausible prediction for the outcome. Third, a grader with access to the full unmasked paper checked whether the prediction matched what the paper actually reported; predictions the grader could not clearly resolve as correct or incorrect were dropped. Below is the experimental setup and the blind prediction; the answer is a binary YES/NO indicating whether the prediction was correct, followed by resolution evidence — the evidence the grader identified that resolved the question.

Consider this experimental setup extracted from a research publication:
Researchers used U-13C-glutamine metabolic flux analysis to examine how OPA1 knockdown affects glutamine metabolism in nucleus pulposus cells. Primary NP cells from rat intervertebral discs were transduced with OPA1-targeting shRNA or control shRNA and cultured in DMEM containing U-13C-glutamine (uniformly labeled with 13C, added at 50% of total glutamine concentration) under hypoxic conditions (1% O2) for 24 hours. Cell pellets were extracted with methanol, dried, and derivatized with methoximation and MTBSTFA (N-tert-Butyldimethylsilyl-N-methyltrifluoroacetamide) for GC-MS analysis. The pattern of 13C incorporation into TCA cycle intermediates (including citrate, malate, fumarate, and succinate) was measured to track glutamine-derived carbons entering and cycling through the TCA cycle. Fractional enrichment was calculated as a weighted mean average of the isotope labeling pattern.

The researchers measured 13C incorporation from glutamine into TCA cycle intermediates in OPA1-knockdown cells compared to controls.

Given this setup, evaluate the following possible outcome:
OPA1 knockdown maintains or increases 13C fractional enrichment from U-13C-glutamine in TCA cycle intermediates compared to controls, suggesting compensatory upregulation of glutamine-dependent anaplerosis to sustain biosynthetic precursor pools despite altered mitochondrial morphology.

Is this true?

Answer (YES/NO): NO